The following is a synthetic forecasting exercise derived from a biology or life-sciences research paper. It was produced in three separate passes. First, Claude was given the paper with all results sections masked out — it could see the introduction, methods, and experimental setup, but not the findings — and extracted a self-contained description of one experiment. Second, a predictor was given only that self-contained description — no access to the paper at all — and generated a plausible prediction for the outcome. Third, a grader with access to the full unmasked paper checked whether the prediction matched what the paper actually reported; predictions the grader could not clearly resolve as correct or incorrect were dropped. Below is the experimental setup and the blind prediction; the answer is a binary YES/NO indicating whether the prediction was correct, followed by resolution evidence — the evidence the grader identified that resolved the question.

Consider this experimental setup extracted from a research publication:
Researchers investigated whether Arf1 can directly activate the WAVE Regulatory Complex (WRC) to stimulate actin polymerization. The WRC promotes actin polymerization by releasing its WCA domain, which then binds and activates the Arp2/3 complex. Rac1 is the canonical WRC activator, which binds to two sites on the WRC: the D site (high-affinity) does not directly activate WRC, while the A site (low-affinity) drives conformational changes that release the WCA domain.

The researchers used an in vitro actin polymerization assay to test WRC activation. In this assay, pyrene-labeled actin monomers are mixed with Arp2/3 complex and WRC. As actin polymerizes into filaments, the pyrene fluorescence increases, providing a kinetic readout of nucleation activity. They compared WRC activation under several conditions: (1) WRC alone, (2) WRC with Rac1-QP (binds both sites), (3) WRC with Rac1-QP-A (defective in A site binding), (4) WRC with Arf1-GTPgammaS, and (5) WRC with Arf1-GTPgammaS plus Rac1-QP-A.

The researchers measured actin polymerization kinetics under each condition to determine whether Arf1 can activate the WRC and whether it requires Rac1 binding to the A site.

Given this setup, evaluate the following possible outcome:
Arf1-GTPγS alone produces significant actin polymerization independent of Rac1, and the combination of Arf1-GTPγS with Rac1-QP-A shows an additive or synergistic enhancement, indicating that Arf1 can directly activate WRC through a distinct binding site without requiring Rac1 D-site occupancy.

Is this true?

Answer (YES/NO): NO